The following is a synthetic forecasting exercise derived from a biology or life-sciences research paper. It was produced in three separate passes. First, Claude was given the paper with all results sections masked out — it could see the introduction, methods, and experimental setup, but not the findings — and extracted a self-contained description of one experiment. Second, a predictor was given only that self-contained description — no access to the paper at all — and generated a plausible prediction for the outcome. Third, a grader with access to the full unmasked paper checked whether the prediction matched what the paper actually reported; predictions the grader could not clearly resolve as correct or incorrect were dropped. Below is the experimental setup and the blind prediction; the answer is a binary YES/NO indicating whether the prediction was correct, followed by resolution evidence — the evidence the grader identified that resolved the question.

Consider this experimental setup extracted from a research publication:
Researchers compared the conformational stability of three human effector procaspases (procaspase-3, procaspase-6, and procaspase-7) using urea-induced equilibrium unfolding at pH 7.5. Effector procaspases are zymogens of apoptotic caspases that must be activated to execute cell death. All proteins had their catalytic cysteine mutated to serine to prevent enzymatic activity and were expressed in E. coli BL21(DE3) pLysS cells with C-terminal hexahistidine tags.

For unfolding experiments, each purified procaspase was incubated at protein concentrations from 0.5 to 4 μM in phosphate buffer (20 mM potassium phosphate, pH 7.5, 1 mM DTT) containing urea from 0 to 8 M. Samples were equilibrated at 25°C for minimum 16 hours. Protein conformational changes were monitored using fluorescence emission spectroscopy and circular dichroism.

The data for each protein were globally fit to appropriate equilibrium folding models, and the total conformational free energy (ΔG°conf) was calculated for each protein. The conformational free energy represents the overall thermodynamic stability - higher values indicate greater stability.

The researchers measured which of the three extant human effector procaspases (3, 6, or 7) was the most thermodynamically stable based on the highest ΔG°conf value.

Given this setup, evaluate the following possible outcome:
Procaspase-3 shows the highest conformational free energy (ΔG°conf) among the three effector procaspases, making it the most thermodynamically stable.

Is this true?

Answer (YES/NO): NO